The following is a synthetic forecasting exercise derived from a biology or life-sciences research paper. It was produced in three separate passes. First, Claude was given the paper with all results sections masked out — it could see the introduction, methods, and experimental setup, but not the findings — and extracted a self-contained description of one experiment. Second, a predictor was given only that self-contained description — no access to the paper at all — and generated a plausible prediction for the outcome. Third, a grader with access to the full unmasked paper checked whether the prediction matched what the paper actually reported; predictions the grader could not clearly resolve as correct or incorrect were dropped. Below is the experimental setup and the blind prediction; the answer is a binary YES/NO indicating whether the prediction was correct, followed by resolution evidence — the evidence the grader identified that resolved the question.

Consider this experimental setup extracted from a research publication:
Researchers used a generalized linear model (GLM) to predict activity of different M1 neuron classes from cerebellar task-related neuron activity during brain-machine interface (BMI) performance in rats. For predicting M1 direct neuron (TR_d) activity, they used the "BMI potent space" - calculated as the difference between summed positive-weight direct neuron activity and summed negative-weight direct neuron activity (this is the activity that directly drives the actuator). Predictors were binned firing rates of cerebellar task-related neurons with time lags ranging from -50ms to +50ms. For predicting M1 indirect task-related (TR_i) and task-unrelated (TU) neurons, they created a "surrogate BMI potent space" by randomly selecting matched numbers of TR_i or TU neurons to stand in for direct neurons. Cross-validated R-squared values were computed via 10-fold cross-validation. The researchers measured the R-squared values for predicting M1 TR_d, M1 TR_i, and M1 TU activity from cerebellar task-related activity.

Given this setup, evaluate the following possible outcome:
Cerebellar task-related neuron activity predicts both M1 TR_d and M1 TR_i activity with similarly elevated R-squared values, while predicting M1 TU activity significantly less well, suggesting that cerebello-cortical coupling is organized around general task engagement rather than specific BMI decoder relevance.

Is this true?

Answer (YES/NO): YES